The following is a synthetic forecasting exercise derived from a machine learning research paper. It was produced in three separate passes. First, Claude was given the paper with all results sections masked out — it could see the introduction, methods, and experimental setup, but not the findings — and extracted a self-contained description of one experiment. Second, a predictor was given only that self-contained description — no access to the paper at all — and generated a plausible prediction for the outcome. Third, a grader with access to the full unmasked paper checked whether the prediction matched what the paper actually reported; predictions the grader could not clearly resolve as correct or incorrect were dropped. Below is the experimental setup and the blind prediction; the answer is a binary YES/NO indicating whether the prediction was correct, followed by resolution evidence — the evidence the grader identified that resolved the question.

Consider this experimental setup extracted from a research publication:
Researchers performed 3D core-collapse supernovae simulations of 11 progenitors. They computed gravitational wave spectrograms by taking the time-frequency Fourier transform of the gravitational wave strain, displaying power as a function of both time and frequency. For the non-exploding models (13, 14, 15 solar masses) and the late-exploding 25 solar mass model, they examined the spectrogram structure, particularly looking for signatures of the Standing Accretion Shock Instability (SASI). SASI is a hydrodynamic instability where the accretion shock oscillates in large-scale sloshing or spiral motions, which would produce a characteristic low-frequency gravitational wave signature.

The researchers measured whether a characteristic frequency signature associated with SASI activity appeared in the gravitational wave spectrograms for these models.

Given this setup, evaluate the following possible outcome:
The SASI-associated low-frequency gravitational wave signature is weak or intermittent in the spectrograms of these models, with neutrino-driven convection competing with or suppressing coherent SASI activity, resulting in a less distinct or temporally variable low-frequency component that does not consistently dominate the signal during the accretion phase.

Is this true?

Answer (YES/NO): NO